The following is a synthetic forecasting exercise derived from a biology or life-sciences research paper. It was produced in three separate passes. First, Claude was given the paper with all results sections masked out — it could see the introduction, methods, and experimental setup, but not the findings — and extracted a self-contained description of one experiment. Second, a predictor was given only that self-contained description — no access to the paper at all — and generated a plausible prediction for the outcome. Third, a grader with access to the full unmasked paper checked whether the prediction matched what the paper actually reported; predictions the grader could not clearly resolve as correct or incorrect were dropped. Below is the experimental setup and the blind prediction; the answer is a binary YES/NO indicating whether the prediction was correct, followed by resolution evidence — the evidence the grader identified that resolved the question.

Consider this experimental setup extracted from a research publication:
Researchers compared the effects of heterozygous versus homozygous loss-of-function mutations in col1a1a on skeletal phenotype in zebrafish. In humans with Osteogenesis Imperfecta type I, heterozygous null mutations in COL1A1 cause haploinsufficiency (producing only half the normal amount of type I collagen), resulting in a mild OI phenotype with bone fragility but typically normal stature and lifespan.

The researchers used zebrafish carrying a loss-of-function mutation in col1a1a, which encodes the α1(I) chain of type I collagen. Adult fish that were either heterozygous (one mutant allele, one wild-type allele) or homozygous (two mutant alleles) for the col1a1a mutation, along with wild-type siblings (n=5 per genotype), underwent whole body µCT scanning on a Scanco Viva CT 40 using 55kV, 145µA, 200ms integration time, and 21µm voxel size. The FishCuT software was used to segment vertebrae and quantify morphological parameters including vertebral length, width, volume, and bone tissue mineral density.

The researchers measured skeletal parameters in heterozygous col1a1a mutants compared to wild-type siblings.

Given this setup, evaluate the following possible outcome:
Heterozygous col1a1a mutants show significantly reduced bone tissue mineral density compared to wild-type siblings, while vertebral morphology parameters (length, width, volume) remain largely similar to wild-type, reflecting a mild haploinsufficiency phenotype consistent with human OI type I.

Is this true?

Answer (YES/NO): NO